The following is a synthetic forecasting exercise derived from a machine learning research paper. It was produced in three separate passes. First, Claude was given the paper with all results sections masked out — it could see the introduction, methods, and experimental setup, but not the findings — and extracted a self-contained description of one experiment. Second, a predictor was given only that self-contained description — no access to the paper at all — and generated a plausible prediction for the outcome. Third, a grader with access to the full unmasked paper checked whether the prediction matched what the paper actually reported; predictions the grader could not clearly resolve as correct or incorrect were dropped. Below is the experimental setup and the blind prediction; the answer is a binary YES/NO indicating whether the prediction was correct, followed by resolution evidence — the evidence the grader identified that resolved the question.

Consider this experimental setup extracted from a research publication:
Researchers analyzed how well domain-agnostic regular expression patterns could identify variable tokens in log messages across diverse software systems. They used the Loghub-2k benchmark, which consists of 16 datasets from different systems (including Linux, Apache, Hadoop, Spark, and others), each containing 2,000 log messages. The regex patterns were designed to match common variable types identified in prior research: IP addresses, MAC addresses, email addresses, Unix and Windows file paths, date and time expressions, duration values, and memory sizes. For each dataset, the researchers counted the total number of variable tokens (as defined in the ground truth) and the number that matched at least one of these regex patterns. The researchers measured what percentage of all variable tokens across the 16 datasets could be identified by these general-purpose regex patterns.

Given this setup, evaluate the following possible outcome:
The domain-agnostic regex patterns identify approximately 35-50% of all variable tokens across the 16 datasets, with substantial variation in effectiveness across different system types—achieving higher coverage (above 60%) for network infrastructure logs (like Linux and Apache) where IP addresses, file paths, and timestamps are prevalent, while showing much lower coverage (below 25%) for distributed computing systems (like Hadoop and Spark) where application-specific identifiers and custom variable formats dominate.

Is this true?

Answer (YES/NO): NO